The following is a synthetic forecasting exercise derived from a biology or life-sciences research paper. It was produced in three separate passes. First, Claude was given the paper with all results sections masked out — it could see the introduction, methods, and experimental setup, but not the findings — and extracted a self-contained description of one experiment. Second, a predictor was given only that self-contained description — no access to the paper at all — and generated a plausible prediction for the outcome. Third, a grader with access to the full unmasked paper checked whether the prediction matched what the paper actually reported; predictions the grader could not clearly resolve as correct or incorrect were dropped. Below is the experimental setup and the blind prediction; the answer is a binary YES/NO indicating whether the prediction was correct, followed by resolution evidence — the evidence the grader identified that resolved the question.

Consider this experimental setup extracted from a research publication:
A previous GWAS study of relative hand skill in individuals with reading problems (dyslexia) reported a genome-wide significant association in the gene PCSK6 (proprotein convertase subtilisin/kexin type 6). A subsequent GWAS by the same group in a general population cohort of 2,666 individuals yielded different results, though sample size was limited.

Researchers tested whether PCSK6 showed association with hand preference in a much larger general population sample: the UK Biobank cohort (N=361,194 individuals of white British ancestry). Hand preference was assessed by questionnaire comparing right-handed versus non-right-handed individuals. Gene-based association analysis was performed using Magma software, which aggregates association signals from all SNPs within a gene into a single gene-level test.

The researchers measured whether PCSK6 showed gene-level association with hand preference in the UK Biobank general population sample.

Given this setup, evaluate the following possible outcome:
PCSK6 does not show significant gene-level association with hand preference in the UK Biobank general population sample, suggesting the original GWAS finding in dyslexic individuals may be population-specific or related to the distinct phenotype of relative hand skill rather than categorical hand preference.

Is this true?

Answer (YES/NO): YES